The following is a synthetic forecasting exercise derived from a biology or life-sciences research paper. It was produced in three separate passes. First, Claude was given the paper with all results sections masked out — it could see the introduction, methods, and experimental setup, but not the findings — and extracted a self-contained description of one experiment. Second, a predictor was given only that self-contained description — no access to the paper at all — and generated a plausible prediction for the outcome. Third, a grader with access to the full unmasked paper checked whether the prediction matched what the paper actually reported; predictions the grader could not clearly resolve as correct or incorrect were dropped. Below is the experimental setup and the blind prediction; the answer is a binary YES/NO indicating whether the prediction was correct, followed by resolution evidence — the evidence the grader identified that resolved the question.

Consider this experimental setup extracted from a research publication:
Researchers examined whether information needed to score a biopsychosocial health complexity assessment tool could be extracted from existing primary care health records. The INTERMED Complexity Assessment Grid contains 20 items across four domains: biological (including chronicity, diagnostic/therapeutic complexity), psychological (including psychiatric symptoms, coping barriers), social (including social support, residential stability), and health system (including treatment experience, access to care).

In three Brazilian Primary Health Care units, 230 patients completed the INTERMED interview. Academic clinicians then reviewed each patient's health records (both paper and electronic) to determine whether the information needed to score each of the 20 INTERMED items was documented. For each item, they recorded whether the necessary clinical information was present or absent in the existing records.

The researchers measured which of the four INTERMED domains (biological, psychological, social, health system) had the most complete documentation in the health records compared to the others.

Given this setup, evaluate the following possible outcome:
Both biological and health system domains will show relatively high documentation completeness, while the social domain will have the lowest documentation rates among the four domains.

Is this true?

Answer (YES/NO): NO